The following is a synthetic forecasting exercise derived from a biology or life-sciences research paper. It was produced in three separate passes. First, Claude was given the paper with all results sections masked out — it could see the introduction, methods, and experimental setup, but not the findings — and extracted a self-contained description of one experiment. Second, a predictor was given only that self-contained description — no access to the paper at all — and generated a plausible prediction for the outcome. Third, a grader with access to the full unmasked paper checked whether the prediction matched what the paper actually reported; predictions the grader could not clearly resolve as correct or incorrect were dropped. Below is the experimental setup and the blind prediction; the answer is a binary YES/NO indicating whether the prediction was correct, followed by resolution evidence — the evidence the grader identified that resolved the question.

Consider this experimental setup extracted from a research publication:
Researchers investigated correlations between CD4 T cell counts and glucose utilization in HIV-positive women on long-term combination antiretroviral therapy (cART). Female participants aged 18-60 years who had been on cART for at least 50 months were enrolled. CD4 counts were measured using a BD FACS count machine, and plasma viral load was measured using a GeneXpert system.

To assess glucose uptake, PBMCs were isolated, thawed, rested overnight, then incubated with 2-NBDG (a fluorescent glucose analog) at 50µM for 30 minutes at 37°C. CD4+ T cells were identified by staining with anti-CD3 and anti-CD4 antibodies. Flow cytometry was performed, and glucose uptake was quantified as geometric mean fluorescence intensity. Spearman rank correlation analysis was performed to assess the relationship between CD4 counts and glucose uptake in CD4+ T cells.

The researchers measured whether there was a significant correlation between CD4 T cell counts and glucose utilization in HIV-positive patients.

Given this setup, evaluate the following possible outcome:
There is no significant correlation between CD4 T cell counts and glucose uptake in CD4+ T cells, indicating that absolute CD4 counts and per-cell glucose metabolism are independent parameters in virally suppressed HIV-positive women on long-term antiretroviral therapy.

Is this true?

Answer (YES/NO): NO